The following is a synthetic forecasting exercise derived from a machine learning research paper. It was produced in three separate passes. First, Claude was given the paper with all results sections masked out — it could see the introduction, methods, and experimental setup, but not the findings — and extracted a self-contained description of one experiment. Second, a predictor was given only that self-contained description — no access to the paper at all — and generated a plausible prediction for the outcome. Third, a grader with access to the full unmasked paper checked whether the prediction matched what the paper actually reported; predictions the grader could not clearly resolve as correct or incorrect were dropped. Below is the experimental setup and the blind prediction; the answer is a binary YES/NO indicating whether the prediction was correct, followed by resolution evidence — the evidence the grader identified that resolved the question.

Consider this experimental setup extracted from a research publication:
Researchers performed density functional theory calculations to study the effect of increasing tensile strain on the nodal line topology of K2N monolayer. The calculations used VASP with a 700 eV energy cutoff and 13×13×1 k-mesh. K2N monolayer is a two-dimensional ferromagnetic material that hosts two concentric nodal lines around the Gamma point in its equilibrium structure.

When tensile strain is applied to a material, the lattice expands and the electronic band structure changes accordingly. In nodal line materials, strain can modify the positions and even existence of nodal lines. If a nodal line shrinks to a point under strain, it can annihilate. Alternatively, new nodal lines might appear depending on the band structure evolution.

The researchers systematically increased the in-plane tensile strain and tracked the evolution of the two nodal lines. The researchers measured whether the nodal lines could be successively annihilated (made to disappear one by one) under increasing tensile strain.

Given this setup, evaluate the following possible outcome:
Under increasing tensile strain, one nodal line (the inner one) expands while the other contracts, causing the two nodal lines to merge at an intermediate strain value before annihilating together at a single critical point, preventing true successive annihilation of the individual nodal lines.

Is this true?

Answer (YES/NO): NO